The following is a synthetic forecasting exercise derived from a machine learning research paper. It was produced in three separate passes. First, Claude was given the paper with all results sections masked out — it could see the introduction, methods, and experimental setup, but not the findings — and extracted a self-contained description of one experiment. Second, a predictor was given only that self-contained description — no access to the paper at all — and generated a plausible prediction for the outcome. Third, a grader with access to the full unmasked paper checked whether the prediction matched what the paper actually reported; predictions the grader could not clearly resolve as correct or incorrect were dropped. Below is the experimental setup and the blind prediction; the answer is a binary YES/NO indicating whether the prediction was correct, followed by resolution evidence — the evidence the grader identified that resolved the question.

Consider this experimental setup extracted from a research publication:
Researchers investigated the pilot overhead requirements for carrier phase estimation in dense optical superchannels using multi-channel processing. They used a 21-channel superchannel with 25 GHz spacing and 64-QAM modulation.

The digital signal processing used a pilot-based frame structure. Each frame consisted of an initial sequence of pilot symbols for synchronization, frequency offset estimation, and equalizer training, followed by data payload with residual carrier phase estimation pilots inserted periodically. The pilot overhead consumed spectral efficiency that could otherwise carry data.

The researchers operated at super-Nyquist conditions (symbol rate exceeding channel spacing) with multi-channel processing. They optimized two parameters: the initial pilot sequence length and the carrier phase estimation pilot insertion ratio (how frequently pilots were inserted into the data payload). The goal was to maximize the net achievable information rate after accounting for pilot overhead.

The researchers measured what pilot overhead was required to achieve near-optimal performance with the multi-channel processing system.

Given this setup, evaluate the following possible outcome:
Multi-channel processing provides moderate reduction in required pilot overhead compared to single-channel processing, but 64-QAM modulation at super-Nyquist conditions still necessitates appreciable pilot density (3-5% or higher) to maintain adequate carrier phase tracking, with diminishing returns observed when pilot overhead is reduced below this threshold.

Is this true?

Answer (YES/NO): NO